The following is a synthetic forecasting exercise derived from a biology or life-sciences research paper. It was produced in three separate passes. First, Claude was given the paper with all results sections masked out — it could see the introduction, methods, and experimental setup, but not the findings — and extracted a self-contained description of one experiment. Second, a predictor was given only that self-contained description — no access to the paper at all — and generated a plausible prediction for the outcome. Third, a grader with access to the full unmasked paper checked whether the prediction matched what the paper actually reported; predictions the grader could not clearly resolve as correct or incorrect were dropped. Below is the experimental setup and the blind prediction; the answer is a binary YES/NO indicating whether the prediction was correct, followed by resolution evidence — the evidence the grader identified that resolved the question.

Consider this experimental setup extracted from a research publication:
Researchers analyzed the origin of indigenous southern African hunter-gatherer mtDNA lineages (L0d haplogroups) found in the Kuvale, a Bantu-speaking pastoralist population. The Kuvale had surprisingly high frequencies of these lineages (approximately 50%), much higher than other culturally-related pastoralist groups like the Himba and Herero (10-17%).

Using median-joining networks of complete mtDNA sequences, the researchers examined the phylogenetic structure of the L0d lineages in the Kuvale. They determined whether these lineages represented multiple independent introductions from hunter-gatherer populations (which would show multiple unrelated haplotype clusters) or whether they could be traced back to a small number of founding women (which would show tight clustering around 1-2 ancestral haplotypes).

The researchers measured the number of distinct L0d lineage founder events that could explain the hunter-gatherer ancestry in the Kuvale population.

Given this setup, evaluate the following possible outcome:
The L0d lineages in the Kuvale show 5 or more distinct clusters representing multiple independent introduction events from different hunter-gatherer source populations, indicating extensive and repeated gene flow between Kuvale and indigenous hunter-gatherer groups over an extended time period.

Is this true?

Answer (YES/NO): NO